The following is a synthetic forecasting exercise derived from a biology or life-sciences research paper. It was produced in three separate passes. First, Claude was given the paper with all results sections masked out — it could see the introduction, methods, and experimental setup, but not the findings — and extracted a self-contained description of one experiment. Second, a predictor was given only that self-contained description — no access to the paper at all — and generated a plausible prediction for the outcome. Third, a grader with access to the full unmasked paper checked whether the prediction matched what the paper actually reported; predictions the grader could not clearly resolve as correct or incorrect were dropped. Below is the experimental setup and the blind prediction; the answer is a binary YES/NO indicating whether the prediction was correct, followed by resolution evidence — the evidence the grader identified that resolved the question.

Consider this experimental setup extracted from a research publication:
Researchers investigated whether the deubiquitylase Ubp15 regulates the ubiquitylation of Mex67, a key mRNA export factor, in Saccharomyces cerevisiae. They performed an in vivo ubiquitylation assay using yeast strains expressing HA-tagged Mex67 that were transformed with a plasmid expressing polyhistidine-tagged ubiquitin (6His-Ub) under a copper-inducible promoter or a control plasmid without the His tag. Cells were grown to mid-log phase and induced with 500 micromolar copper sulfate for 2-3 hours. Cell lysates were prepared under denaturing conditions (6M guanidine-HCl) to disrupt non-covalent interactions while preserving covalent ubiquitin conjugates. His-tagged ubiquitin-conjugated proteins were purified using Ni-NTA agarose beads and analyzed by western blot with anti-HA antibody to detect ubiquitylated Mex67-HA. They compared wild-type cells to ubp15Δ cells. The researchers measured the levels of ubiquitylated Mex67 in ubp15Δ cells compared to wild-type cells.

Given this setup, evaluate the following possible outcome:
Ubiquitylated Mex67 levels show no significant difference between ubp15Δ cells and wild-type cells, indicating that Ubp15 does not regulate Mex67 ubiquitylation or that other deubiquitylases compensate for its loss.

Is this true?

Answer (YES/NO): NO